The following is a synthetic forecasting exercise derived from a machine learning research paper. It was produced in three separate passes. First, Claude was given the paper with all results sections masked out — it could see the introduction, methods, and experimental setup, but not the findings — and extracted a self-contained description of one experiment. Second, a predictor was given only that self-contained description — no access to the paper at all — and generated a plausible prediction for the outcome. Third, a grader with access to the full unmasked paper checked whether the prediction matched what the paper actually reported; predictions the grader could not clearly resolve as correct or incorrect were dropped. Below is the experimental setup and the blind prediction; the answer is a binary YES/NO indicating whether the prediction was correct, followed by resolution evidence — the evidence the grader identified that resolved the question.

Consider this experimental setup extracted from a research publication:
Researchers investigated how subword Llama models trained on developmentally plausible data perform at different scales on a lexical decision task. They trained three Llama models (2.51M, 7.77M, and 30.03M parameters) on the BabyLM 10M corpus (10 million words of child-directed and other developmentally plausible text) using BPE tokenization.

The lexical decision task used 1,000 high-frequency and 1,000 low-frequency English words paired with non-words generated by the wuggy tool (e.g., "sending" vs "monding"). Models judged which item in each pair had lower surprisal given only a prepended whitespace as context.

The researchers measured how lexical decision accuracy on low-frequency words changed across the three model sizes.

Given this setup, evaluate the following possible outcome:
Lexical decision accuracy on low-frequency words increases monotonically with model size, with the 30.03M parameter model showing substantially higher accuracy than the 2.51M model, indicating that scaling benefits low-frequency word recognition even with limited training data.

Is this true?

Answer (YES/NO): YES